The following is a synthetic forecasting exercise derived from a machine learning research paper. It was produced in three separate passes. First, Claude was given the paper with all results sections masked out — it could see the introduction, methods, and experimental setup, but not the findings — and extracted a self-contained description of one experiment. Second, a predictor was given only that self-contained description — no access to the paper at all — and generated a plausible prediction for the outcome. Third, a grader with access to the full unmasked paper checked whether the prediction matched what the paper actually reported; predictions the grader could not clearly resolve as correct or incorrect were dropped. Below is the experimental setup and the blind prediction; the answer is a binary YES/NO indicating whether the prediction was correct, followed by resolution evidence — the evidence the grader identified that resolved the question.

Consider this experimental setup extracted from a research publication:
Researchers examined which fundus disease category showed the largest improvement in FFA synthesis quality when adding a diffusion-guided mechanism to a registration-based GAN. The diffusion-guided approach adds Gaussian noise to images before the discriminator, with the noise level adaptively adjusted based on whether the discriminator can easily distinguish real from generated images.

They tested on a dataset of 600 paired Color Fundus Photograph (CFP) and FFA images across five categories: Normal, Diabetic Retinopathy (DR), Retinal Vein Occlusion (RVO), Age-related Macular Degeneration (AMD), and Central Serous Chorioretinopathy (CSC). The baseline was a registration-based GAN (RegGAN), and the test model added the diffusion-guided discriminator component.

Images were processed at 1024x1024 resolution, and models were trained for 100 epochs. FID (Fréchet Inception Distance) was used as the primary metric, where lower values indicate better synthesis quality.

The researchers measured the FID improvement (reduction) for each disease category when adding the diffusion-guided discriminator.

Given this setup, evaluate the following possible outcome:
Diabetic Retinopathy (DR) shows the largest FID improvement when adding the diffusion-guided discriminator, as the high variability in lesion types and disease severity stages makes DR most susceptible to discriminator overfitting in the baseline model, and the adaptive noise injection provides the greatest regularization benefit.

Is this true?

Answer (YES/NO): NO